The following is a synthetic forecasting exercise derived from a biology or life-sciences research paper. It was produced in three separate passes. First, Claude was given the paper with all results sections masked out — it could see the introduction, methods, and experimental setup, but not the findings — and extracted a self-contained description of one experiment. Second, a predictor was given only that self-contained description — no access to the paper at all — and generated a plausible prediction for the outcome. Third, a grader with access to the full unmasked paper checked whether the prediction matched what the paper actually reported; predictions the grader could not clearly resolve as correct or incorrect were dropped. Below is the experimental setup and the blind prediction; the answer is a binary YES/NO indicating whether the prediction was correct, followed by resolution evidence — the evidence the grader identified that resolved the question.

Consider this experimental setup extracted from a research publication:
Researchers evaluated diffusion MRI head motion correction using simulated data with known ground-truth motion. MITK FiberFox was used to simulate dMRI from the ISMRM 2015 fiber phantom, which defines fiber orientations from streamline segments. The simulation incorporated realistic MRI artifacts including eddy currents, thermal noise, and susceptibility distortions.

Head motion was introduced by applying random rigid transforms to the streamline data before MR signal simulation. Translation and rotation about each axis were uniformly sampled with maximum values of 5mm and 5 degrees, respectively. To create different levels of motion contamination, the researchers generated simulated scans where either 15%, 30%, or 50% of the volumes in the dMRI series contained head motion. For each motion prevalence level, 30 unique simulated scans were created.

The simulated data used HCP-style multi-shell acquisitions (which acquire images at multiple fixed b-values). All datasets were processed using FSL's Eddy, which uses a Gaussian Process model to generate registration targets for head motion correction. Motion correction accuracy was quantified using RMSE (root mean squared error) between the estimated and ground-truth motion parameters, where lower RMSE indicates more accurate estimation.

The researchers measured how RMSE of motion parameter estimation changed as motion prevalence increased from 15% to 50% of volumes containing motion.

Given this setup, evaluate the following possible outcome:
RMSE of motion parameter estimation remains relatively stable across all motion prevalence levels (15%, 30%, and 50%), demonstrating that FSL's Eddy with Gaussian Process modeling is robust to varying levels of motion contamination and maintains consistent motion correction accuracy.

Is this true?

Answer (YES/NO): NO